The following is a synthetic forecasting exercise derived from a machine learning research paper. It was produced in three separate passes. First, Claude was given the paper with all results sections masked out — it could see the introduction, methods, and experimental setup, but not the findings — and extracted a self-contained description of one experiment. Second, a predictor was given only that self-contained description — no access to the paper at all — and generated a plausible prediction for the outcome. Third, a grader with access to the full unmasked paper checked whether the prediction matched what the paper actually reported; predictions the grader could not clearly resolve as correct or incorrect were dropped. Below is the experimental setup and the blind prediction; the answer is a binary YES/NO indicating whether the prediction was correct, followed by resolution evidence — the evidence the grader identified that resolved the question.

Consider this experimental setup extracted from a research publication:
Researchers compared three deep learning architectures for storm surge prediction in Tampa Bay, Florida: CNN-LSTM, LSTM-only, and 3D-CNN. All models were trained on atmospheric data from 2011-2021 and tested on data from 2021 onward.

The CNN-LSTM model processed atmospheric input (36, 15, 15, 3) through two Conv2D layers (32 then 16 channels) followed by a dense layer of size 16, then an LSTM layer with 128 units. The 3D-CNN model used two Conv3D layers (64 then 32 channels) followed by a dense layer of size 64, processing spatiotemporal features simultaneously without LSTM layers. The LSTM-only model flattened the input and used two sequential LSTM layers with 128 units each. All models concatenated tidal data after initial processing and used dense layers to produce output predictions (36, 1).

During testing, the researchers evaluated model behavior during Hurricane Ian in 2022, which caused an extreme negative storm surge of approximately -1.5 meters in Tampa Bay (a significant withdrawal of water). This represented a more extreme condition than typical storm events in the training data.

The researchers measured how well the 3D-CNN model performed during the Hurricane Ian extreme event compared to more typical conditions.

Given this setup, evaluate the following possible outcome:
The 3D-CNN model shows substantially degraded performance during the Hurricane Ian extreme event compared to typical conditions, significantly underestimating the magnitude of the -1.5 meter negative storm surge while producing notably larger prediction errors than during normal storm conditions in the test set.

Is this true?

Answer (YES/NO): NO